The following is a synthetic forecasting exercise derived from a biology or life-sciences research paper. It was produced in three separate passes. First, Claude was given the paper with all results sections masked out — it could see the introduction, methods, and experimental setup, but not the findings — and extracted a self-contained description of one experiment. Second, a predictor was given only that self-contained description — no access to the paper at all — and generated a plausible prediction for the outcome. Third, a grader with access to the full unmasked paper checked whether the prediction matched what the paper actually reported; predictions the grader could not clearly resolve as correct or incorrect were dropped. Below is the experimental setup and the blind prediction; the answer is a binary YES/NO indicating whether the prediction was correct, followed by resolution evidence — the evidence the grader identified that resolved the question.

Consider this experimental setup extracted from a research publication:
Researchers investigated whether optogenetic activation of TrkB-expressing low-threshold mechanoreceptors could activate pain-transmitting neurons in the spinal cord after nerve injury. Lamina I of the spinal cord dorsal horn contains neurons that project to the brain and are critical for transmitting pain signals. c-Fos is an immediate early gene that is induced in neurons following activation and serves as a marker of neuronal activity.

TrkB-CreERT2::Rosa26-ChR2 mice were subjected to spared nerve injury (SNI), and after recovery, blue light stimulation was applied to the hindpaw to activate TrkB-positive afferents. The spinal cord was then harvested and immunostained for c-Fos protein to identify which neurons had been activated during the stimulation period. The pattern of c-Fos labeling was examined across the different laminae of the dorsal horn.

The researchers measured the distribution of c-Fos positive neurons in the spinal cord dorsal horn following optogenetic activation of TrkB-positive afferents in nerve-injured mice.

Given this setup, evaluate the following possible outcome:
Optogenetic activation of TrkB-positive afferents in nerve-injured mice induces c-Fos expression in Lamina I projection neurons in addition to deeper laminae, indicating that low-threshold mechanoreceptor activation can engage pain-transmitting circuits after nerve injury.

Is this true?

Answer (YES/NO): YES